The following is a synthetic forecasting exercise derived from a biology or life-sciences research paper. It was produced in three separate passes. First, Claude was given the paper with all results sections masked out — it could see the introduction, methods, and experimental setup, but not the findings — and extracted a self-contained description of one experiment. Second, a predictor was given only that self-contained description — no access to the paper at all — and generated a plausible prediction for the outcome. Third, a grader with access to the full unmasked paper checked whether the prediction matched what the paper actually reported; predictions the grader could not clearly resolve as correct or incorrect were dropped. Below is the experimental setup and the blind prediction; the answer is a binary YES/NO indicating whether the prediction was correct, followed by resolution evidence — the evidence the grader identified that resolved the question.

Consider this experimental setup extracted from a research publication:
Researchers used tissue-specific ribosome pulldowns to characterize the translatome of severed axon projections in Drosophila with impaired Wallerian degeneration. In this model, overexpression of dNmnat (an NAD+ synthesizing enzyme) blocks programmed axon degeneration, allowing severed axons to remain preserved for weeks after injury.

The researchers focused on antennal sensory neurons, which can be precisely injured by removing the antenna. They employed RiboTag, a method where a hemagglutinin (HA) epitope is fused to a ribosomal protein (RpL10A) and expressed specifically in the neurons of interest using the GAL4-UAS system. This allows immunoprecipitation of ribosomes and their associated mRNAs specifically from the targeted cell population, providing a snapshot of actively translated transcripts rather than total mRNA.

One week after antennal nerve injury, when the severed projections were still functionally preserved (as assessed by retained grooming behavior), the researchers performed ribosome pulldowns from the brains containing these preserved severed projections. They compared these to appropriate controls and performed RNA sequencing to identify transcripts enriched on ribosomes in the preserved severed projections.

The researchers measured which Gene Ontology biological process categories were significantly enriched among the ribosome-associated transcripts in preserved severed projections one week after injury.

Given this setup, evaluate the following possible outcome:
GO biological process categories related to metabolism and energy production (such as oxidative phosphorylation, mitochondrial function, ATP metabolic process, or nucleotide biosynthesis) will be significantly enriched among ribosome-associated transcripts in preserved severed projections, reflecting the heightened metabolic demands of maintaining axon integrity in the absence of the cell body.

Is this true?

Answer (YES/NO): NO